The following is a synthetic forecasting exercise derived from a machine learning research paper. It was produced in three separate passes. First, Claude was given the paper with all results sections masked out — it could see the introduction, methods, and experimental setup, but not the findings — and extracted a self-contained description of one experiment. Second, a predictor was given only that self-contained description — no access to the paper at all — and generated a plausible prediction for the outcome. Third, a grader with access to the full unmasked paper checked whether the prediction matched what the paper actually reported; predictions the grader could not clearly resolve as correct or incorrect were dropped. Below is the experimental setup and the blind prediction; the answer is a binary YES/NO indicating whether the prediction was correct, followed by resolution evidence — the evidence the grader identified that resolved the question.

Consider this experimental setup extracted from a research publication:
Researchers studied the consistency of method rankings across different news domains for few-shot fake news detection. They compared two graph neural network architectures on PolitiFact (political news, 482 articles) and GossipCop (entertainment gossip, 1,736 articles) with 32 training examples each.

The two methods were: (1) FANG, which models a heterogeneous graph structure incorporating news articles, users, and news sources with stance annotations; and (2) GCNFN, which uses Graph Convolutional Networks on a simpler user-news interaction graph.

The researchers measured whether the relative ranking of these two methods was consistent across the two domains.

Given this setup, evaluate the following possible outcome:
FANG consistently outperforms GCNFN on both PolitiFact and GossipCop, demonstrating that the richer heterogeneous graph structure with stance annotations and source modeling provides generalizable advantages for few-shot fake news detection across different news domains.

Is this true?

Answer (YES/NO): NO